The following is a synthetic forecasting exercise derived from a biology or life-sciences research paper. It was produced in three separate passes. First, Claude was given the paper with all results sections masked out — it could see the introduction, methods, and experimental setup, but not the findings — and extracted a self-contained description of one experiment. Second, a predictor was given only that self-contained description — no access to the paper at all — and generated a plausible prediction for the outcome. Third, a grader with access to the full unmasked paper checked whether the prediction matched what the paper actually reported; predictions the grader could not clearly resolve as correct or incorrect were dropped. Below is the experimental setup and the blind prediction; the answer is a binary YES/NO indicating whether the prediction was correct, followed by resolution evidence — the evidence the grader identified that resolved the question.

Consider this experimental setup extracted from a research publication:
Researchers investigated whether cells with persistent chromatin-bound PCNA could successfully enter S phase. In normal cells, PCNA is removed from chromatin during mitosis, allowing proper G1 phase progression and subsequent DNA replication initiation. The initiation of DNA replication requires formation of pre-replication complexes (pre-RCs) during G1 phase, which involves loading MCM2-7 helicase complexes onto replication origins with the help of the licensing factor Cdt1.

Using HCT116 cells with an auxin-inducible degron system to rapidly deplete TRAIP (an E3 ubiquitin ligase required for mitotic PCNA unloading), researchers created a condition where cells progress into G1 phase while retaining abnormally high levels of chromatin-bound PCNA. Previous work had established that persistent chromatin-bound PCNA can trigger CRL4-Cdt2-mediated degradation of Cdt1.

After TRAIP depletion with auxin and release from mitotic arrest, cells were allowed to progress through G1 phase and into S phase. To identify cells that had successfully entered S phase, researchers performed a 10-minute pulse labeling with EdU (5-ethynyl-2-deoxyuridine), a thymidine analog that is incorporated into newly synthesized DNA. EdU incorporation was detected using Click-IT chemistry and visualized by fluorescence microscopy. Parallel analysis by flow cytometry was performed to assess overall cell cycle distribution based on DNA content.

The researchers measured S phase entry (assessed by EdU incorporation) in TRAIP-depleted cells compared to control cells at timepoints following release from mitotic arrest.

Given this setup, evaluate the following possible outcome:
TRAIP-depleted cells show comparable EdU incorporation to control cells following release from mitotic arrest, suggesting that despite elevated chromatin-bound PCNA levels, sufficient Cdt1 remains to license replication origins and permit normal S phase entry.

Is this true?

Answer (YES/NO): NO